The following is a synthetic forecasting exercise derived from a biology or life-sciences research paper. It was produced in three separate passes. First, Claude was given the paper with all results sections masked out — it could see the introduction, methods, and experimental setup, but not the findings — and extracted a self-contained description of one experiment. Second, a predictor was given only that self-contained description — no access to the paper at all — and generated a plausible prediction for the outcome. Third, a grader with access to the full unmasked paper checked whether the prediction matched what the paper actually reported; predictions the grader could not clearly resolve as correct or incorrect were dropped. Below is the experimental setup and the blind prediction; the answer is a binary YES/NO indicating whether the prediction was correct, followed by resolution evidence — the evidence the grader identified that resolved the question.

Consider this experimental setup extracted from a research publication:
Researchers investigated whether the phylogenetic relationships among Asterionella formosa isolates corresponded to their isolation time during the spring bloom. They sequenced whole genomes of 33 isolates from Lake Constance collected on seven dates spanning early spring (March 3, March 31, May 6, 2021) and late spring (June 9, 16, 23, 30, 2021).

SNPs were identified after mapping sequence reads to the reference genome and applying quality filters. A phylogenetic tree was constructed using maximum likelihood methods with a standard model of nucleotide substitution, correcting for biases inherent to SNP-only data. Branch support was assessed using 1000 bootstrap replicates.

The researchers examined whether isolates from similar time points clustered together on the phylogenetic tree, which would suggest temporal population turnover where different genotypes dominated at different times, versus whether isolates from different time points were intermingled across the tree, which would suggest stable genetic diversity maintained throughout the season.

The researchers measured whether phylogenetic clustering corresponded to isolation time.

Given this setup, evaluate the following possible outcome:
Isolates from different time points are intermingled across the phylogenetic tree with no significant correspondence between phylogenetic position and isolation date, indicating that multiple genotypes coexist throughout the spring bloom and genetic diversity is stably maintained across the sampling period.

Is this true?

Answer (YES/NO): NO